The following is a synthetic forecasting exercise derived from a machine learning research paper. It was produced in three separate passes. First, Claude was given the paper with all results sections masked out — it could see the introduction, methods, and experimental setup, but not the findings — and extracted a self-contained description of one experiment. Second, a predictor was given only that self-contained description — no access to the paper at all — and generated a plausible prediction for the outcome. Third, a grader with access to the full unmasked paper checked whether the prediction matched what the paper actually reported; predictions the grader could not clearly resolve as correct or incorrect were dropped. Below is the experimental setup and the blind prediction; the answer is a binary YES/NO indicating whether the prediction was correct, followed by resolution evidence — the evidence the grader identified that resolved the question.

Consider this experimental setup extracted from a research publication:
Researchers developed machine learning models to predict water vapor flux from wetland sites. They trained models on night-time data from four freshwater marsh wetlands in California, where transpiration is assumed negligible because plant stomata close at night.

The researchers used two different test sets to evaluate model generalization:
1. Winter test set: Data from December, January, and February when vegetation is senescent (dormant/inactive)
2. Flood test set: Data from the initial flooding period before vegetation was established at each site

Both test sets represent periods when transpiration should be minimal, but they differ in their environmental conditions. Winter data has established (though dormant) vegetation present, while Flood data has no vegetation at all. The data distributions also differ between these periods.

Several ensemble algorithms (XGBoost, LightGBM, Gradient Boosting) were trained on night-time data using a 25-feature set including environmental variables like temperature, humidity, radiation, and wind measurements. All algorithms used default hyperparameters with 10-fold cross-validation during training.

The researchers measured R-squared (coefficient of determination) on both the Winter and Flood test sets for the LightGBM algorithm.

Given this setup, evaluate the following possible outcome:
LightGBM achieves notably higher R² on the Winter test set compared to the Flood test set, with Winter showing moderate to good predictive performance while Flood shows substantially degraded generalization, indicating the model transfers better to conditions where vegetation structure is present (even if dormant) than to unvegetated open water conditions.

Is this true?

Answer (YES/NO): NO